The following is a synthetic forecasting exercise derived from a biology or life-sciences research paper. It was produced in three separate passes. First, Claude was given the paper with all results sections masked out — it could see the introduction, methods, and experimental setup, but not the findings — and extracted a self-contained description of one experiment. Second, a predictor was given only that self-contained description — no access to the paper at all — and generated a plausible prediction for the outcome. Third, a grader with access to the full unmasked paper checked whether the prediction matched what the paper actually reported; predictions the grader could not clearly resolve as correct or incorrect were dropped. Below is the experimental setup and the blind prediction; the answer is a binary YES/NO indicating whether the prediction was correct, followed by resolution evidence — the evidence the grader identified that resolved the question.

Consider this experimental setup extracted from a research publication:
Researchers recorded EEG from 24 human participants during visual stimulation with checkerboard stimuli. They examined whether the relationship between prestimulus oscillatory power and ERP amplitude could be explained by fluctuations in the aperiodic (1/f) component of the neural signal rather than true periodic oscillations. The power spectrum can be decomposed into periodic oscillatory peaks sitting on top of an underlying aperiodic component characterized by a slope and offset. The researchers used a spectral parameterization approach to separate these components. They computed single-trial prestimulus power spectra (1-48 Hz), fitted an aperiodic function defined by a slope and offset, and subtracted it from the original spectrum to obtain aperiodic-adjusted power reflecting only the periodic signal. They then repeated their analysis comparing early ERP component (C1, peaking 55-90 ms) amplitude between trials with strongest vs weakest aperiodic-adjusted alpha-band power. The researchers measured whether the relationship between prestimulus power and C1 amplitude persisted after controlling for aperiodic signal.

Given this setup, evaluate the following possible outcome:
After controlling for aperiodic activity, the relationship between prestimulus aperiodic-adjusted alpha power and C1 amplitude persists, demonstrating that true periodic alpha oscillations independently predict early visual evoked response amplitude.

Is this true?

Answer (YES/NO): YES